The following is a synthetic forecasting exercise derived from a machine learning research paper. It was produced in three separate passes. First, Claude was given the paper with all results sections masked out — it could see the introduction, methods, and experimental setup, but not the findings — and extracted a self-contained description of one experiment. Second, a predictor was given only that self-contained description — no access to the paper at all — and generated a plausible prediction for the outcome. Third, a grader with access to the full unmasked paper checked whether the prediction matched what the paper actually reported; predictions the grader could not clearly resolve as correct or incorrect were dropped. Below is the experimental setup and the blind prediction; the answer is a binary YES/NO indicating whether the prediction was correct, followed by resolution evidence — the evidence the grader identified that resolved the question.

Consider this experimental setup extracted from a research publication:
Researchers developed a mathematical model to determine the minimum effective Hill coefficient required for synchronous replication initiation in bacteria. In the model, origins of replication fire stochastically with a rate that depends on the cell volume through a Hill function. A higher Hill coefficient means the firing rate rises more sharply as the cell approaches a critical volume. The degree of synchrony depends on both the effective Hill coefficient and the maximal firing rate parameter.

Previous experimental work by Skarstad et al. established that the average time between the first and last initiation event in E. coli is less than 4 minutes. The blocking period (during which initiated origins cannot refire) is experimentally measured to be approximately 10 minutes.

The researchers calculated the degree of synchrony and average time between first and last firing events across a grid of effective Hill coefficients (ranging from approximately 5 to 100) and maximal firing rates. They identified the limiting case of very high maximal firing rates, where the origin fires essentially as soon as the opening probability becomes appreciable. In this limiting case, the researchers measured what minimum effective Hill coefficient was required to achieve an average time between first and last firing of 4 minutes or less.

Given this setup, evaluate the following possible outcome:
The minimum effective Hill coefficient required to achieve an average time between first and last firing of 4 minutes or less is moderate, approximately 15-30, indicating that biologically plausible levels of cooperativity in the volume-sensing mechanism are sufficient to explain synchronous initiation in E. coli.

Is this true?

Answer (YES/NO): NO